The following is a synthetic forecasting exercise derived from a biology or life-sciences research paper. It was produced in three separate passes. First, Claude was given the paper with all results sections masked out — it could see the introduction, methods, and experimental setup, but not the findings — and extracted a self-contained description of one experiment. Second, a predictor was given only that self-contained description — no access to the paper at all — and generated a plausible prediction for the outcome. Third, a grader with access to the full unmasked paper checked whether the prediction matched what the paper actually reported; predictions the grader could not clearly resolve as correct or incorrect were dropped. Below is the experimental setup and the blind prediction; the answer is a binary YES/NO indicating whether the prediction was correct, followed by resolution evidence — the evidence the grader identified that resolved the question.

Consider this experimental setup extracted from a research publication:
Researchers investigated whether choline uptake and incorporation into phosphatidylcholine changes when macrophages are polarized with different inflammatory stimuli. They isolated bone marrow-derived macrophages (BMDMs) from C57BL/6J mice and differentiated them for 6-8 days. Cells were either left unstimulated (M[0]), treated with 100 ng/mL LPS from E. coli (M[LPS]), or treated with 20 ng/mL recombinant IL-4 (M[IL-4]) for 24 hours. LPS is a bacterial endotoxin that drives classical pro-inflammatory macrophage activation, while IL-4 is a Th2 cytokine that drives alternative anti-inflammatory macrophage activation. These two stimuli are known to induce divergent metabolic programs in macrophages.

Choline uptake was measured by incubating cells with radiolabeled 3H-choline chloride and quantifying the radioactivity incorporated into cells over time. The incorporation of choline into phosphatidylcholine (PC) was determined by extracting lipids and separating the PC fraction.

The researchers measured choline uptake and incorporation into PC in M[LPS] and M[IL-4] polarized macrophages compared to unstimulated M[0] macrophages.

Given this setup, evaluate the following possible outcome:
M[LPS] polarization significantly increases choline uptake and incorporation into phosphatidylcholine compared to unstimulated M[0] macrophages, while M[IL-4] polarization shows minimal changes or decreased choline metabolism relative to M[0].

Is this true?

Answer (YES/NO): NO